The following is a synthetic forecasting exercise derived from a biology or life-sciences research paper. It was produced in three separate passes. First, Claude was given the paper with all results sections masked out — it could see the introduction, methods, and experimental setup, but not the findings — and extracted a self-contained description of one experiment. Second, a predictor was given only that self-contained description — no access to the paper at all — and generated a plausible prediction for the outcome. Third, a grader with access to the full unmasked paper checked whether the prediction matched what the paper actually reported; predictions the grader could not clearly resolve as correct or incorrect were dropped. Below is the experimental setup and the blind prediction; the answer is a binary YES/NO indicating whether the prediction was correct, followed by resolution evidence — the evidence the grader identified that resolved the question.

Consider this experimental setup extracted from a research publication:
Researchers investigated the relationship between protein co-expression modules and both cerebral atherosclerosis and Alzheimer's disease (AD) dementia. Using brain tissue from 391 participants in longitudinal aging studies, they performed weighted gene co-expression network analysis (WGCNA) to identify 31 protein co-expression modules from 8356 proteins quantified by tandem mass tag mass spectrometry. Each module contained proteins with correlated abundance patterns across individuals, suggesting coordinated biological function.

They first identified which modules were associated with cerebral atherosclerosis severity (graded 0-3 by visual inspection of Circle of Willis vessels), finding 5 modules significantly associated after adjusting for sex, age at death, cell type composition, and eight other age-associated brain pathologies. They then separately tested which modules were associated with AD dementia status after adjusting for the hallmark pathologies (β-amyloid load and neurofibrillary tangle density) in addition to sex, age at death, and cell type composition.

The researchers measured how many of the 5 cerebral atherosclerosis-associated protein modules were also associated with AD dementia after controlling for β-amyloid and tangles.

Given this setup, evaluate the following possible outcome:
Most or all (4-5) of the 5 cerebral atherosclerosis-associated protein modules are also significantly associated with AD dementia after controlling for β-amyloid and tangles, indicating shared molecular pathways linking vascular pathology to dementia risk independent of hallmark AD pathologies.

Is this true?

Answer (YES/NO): NO